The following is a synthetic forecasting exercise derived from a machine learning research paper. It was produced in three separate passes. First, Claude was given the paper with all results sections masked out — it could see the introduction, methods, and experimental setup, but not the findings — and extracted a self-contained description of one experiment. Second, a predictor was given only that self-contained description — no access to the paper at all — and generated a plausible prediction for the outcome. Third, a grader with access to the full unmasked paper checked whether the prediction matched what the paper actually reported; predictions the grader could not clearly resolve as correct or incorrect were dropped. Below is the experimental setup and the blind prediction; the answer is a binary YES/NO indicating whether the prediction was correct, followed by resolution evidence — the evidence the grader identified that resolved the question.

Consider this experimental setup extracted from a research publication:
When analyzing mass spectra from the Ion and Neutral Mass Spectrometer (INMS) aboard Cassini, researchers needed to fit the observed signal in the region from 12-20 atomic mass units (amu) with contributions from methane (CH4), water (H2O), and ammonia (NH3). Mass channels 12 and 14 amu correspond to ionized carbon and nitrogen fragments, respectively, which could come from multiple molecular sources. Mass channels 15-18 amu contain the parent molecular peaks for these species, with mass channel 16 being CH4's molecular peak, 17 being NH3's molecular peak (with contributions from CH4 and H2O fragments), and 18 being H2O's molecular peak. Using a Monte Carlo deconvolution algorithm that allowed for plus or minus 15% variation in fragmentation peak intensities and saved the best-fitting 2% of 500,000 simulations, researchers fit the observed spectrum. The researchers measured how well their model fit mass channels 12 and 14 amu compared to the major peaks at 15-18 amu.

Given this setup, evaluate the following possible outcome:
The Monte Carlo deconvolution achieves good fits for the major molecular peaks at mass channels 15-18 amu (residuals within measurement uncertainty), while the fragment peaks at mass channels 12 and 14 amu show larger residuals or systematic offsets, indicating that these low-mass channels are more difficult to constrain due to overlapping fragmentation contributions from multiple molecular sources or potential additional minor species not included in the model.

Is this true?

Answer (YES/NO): YES